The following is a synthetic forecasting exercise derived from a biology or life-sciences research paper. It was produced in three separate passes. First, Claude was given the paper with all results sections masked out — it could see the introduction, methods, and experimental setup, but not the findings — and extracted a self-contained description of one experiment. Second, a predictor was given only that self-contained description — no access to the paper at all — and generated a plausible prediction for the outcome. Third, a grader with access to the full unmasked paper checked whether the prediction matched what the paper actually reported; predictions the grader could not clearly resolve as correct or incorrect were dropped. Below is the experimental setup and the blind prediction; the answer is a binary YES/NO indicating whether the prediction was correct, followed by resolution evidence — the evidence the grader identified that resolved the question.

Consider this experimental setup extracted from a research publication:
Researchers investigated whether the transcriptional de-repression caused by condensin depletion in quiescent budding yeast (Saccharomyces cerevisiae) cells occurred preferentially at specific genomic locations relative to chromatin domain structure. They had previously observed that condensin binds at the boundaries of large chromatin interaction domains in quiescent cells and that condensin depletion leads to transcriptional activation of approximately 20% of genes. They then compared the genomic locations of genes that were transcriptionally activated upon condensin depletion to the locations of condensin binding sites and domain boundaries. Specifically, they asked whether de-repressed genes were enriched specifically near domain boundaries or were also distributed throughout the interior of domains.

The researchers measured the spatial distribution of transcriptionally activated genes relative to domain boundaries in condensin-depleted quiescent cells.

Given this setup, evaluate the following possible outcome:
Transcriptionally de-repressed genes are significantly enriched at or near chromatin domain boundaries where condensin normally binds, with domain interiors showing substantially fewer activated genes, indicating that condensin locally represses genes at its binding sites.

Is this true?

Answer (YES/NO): NO